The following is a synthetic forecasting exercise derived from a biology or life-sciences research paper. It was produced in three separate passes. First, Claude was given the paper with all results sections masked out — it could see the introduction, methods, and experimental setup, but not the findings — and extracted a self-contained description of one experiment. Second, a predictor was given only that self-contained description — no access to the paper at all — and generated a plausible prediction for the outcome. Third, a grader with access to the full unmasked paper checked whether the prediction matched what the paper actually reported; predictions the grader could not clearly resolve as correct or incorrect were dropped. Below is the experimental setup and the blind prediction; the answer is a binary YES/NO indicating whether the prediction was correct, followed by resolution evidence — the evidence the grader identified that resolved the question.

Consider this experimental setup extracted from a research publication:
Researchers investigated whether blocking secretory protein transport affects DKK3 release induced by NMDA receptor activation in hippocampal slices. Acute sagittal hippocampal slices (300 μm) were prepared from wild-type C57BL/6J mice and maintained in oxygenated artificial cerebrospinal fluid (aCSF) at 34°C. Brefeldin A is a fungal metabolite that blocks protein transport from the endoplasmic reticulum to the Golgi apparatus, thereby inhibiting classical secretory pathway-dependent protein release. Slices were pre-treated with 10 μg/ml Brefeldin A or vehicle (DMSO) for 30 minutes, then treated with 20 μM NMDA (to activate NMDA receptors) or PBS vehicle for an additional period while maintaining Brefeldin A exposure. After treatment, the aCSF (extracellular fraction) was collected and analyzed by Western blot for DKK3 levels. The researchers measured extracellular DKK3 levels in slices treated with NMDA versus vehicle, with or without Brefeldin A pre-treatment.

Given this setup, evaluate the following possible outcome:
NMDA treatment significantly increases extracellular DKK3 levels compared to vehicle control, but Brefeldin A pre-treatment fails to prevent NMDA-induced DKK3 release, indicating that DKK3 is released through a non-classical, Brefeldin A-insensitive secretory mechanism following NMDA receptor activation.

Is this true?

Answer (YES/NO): NO